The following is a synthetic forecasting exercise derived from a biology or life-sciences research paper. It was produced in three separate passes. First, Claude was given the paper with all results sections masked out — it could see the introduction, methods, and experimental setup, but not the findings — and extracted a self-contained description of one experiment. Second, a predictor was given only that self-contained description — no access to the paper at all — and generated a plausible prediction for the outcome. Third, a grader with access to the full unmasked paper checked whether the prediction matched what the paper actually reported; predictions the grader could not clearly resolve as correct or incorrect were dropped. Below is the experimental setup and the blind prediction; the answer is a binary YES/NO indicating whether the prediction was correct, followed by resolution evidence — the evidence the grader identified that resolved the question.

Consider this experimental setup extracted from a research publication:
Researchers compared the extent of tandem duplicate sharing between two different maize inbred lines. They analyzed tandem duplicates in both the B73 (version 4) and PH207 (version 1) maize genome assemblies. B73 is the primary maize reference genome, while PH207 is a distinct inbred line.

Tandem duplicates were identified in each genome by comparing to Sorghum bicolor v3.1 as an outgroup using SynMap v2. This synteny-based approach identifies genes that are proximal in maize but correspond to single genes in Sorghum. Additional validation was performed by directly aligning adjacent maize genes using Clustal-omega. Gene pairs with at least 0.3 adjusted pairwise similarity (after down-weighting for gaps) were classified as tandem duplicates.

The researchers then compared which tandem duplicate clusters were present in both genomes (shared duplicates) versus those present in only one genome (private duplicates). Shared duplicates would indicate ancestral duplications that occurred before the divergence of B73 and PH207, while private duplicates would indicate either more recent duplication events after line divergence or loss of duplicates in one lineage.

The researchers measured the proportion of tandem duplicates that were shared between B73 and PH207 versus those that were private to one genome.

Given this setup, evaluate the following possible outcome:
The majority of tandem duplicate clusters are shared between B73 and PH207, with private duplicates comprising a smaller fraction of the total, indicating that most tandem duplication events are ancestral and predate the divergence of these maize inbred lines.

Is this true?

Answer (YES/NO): NO